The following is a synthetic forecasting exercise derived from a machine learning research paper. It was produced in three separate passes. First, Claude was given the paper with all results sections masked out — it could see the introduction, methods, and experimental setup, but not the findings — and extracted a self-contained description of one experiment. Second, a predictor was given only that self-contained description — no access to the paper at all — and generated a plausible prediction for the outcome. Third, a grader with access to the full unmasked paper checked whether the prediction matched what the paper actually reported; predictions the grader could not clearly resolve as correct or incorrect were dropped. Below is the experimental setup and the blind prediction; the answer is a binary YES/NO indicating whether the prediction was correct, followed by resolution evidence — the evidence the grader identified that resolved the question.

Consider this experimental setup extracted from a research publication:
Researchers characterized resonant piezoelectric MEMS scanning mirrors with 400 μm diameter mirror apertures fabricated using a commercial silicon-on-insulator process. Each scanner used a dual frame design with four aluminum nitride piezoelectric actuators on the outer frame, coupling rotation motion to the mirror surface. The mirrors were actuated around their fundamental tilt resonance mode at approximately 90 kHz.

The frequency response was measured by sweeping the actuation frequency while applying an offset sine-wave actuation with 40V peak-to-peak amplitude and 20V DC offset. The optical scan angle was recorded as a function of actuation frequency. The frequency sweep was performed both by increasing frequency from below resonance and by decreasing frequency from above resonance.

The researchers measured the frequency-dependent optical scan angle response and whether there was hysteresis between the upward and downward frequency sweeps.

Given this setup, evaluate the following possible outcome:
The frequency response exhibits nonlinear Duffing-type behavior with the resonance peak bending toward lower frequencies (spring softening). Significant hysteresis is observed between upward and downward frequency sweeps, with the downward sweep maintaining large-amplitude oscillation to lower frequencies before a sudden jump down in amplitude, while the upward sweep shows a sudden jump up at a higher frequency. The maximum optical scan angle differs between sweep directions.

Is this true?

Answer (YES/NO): NO